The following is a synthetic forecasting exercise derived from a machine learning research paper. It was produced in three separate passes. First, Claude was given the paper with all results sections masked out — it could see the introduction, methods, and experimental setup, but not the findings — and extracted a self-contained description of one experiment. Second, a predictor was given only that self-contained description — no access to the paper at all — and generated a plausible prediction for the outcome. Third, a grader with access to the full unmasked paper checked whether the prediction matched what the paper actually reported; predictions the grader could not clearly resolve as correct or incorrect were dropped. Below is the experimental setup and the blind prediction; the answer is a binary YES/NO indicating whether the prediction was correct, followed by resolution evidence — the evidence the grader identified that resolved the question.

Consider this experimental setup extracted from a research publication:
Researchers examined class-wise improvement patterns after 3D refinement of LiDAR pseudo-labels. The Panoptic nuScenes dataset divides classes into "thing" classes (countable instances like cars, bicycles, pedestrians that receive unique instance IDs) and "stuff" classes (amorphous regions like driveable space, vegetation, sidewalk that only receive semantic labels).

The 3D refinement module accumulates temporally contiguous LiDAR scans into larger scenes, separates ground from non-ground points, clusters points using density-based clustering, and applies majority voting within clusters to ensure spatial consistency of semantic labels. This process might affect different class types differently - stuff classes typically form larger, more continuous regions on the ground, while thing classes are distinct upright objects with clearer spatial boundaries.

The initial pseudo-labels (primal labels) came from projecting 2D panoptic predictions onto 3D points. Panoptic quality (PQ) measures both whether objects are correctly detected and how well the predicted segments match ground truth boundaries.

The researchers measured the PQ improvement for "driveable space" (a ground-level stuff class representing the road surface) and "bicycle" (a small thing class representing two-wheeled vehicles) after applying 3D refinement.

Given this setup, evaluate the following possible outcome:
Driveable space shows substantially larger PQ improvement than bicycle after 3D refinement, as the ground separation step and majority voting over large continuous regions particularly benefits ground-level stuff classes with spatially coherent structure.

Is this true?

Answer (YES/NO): NO